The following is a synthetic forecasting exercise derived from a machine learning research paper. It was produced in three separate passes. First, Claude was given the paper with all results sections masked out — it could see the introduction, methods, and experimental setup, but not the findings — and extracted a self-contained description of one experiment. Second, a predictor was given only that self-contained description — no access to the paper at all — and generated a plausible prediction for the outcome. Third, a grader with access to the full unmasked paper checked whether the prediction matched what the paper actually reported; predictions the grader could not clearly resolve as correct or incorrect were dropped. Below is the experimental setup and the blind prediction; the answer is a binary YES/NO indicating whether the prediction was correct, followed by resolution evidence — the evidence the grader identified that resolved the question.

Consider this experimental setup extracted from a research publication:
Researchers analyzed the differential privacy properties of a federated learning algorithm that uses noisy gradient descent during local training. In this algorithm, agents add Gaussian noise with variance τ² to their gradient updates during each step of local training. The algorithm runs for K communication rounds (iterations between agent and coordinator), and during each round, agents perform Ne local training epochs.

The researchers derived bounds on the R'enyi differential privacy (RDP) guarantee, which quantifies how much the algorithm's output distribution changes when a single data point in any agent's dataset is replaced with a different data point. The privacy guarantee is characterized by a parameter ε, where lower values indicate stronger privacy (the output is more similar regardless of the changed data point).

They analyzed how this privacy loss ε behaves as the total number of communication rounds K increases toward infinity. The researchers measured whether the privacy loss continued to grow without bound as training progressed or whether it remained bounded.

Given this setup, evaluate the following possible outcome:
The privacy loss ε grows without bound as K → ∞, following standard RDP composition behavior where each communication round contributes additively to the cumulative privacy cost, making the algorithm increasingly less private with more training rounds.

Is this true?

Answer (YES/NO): NO